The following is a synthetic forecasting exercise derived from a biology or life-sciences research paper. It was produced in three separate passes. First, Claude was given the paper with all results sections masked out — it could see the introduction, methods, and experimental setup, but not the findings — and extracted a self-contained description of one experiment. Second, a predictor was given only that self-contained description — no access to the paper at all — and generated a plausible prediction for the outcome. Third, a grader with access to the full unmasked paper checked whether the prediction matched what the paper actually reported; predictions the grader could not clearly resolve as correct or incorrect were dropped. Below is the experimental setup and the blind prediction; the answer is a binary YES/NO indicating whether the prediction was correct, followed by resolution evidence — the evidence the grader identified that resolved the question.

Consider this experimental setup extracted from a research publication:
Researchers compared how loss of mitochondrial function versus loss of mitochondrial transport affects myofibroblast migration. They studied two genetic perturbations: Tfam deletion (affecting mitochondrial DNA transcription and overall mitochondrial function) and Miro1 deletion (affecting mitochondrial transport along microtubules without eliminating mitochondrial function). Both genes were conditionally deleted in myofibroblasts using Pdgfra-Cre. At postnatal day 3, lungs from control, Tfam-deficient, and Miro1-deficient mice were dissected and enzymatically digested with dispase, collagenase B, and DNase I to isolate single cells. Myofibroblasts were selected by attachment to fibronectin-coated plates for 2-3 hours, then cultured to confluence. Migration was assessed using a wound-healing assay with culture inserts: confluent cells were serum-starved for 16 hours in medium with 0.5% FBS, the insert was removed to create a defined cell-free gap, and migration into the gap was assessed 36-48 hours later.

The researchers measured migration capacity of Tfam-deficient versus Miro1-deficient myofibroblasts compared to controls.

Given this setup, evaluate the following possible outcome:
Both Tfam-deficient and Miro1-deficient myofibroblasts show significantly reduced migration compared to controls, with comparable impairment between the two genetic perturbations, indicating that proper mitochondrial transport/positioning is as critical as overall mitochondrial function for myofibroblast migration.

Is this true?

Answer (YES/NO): NO